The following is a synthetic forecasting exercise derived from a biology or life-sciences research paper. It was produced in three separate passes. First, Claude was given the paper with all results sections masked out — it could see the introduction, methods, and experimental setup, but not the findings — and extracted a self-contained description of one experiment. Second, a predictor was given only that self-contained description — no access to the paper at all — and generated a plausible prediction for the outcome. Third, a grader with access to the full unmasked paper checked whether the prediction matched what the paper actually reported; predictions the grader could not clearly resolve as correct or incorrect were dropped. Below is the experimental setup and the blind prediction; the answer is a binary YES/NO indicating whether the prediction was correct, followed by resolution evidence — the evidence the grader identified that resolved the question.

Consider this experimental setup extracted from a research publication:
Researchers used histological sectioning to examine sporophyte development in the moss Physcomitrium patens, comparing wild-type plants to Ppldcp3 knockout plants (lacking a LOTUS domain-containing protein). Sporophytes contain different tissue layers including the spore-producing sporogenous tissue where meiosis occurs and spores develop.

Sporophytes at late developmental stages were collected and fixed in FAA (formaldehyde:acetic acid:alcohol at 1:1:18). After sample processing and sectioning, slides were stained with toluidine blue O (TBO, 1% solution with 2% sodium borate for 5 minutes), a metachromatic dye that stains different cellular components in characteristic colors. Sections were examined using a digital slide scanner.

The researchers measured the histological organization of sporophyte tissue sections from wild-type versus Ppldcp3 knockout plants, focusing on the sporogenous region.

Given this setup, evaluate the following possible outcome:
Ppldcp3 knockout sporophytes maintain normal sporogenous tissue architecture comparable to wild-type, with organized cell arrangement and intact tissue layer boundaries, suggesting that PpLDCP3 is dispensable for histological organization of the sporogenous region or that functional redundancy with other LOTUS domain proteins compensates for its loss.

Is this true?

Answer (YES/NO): NO